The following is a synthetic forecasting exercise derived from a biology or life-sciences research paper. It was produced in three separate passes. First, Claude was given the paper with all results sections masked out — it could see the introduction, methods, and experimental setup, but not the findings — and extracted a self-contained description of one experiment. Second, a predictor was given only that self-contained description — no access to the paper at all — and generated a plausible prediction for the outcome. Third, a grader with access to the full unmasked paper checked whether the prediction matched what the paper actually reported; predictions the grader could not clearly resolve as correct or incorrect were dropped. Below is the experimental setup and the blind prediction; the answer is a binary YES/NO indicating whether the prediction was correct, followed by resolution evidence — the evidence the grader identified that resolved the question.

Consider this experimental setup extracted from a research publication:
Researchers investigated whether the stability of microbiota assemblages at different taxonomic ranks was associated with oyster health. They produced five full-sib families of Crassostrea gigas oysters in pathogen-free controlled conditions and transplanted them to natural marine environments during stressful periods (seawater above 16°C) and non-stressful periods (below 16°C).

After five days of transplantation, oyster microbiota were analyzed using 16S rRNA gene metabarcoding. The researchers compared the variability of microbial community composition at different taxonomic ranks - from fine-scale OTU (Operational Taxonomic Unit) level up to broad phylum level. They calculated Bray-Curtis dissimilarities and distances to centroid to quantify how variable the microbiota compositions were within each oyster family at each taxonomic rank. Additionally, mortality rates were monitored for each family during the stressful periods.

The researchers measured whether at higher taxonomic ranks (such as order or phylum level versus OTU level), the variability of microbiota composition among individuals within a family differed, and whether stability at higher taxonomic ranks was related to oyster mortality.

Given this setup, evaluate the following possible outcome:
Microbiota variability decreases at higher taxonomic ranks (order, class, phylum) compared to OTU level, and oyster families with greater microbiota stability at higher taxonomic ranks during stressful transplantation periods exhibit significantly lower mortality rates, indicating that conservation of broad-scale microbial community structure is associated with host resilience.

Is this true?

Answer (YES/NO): YES